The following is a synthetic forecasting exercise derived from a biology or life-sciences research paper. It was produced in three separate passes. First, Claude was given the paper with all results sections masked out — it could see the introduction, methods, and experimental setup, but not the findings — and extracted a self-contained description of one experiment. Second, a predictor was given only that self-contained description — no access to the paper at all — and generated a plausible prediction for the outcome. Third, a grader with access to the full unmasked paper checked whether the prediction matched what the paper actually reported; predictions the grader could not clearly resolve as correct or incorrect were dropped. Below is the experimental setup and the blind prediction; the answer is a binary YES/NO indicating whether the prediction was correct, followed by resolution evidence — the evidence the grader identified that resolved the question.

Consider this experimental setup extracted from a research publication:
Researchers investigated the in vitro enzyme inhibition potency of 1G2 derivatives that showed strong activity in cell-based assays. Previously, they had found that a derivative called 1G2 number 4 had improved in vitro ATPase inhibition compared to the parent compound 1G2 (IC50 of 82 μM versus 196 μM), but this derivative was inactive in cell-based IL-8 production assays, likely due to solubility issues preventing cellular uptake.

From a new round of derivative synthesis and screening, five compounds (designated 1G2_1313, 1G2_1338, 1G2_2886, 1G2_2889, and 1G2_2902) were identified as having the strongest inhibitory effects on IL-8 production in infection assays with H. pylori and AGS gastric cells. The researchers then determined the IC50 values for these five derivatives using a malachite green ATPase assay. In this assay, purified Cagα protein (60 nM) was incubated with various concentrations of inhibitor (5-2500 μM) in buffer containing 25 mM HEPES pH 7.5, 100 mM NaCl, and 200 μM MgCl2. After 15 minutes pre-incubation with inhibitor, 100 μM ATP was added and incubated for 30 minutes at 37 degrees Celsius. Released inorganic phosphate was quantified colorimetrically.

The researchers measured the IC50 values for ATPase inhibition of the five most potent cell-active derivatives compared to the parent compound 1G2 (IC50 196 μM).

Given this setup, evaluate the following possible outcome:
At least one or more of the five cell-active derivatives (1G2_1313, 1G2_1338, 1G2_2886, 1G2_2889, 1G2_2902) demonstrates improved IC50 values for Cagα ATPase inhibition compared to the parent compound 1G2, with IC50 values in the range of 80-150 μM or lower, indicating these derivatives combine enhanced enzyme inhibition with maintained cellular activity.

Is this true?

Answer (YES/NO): YES